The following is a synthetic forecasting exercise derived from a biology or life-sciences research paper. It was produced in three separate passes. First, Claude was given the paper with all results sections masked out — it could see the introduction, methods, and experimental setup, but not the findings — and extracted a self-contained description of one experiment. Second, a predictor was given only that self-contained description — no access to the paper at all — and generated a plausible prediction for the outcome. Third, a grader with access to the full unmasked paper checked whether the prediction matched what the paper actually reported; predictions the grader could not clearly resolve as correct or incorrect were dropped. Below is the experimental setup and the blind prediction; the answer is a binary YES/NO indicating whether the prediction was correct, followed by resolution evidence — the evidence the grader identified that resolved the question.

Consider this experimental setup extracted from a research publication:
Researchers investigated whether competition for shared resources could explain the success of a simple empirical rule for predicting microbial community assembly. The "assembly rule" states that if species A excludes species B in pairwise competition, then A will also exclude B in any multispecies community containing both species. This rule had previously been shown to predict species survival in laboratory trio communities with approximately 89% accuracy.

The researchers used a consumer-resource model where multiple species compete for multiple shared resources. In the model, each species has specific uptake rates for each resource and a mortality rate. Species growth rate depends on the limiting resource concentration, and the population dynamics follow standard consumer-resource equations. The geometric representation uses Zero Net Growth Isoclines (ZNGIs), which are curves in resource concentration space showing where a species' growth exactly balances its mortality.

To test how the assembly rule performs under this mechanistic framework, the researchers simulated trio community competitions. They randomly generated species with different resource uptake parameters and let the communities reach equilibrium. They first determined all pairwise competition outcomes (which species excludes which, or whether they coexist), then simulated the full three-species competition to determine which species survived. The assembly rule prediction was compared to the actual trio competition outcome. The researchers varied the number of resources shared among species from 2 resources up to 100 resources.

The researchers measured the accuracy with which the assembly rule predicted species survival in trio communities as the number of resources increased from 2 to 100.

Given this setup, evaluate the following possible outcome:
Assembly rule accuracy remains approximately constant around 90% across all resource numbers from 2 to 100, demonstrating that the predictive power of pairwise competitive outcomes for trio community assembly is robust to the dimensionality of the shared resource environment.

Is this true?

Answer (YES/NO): NO